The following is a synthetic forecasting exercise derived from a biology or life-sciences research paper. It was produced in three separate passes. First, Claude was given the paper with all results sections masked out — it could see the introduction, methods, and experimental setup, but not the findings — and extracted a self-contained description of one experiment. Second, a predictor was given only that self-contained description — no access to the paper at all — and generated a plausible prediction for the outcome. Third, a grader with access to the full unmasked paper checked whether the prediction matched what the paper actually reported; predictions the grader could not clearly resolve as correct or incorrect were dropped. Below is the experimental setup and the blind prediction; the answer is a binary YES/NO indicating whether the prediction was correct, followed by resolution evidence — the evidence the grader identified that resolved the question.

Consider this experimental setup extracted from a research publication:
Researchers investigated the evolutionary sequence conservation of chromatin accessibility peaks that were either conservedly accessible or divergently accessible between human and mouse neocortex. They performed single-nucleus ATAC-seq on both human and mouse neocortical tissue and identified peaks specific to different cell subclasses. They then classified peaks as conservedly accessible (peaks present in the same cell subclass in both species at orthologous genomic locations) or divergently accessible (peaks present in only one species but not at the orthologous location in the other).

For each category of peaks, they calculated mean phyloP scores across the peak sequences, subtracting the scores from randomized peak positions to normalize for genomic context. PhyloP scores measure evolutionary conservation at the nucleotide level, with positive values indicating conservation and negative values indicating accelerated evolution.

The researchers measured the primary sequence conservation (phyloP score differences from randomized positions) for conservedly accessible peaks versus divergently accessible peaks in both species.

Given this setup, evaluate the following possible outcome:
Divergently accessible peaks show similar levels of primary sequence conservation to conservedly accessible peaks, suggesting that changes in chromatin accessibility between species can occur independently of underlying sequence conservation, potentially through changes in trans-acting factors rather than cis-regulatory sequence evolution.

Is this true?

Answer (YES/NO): NO